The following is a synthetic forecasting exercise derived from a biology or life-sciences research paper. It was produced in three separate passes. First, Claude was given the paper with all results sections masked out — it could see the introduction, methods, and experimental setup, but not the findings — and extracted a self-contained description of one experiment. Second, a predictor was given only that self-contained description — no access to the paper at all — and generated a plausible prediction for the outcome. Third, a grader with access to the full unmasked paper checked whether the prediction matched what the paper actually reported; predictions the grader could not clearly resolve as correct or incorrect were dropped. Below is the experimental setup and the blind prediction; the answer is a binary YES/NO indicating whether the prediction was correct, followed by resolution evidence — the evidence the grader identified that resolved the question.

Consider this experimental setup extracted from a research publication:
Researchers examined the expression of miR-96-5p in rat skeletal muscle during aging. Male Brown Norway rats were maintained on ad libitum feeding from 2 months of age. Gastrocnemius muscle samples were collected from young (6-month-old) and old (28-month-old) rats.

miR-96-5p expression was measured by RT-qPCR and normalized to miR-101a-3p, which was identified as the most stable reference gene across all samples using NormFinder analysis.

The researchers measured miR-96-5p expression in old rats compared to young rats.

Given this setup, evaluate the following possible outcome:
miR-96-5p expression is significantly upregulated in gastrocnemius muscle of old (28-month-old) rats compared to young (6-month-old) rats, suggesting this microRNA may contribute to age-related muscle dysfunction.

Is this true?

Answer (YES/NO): YES